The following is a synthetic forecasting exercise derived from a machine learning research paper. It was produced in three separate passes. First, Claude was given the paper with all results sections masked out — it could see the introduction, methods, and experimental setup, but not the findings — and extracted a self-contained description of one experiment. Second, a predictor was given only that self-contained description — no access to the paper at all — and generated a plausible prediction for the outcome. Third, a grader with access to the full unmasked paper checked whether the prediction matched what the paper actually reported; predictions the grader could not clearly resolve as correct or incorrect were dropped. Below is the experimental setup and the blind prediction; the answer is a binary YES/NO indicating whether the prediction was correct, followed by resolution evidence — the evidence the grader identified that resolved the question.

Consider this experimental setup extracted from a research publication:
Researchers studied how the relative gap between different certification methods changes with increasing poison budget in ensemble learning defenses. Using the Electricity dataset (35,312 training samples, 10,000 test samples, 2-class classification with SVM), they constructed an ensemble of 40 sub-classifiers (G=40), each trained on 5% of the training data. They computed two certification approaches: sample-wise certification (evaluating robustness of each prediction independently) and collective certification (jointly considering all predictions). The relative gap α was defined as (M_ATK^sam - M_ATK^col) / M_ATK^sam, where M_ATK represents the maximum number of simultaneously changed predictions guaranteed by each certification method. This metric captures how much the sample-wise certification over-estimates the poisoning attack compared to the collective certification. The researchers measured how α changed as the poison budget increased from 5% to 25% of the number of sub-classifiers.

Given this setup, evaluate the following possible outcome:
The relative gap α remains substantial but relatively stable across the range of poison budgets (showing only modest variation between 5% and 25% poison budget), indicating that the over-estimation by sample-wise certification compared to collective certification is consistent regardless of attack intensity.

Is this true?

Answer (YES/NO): NO